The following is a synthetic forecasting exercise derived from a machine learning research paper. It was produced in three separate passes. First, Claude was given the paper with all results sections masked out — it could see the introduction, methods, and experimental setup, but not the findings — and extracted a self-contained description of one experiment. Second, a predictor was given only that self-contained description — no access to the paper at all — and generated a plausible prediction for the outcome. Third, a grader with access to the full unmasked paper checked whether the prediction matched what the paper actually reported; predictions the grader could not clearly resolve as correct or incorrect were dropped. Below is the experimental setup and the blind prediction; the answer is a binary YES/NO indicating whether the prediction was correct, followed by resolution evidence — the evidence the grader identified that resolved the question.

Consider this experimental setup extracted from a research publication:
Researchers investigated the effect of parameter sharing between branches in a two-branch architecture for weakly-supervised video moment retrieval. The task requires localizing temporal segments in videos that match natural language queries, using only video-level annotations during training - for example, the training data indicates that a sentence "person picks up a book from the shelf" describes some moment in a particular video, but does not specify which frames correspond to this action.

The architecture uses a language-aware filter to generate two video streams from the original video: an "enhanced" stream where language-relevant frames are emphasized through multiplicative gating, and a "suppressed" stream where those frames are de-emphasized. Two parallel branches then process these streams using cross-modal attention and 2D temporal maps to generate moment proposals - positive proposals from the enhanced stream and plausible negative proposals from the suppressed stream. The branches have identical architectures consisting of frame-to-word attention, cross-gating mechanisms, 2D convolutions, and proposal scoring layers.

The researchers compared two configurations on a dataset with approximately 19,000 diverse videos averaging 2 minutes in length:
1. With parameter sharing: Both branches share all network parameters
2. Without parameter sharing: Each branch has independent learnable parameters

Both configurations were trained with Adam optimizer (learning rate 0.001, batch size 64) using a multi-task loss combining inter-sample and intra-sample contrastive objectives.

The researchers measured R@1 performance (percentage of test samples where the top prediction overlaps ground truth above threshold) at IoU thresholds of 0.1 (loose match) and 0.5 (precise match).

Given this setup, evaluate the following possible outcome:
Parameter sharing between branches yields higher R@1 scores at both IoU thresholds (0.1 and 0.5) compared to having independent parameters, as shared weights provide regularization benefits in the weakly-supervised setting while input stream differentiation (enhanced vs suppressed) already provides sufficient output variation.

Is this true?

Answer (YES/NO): NO